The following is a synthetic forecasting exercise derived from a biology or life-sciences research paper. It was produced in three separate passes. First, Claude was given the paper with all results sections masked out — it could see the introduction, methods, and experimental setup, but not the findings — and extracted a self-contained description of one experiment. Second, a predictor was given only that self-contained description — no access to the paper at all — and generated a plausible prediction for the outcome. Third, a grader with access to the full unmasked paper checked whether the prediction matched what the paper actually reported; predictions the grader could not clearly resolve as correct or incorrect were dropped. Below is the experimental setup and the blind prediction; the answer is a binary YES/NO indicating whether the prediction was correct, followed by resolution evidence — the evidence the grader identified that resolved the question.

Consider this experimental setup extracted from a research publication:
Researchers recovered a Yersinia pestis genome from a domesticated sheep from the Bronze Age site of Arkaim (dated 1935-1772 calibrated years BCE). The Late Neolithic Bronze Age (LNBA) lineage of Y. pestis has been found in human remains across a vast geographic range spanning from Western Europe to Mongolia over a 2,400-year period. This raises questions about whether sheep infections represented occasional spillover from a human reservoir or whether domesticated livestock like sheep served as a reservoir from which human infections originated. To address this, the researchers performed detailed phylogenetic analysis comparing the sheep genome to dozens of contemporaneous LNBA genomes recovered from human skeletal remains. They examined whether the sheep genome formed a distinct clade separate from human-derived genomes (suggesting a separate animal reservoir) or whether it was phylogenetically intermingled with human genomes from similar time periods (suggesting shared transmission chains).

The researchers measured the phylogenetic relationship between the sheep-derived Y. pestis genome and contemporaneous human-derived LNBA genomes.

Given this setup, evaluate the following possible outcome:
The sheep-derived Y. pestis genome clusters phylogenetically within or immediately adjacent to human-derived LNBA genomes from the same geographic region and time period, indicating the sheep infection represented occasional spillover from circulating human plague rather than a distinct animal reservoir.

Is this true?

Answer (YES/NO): NO